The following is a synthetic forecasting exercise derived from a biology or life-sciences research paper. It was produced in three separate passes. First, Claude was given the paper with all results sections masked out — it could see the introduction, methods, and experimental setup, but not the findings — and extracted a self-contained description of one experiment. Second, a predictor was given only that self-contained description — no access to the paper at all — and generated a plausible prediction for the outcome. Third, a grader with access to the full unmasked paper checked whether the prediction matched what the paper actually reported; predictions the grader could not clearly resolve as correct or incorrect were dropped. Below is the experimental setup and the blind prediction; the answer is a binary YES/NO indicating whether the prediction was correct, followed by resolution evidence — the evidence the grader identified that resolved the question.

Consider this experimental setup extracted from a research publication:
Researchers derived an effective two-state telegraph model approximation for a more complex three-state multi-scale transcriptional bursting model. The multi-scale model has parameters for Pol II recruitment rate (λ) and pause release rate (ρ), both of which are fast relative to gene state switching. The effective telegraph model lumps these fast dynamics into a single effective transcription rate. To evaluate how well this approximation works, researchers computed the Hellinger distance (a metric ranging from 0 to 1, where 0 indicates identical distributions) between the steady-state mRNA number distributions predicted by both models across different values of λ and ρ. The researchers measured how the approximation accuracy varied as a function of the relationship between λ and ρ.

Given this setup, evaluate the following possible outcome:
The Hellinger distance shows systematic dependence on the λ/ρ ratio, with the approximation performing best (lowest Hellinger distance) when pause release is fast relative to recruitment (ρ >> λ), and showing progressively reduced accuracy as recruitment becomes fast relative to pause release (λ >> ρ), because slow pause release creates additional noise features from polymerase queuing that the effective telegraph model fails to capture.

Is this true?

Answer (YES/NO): NO